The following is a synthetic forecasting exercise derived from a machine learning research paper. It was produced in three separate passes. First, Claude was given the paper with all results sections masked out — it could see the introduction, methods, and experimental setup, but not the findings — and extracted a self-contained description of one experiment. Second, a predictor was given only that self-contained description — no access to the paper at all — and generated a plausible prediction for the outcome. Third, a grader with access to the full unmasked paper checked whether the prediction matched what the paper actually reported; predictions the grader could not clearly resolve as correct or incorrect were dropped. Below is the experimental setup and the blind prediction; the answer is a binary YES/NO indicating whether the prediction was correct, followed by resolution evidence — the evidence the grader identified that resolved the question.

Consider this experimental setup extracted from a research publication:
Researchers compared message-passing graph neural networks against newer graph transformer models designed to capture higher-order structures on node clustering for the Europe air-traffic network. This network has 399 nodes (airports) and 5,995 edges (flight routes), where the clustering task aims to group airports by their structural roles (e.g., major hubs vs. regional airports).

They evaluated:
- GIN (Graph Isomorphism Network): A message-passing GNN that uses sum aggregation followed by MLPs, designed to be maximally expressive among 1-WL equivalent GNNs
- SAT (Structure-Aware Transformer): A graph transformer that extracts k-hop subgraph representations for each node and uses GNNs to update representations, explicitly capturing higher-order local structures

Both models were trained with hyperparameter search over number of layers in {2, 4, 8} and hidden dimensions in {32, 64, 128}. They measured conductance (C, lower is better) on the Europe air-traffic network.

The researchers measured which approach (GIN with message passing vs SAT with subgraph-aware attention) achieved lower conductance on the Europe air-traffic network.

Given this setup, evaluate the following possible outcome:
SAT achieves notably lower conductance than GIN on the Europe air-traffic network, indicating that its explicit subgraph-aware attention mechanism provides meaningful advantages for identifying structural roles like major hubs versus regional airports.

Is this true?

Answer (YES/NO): NO